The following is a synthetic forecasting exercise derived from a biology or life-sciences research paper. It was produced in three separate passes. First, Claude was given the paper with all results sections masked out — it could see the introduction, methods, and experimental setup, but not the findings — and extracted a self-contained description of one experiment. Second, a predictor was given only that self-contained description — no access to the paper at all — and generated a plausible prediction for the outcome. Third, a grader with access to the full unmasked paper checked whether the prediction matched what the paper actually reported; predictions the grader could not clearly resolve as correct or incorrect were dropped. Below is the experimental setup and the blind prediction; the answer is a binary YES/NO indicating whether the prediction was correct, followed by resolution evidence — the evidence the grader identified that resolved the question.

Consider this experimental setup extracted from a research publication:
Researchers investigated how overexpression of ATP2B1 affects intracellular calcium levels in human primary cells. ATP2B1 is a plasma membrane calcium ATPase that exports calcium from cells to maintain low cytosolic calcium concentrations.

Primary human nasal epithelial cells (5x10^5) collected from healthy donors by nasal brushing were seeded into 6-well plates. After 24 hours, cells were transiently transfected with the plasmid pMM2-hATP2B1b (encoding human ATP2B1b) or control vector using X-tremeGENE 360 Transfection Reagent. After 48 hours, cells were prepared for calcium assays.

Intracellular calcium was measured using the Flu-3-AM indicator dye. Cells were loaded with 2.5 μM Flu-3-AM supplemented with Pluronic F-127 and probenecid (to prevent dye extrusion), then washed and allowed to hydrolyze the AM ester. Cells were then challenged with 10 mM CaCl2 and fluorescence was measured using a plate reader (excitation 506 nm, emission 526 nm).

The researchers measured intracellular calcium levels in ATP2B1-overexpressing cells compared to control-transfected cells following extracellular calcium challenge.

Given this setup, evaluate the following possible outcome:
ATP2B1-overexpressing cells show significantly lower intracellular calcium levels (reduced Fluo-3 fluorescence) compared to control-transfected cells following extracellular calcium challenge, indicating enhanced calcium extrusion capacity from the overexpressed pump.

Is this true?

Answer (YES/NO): YES